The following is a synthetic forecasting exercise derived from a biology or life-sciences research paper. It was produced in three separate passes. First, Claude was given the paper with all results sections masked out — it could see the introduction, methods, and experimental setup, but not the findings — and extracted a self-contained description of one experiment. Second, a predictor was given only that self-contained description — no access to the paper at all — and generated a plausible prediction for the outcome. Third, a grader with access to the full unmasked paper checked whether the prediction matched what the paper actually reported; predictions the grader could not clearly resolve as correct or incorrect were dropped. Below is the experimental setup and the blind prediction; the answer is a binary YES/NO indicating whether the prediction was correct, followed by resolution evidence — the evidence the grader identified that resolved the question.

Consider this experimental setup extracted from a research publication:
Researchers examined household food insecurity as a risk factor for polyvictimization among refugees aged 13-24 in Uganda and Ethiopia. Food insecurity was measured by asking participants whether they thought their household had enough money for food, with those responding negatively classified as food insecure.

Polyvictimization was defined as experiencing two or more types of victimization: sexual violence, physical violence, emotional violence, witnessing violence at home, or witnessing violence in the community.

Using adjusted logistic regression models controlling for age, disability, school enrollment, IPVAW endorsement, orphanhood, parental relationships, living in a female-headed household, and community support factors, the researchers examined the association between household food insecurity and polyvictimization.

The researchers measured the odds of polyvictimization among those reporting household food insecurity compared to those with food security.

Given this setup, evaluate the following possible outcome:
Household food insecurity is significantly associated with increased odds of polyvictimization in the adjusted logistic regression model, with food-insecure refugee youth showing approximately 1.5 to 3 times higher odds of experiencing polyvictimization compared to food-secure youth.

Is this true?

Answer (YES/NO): NO